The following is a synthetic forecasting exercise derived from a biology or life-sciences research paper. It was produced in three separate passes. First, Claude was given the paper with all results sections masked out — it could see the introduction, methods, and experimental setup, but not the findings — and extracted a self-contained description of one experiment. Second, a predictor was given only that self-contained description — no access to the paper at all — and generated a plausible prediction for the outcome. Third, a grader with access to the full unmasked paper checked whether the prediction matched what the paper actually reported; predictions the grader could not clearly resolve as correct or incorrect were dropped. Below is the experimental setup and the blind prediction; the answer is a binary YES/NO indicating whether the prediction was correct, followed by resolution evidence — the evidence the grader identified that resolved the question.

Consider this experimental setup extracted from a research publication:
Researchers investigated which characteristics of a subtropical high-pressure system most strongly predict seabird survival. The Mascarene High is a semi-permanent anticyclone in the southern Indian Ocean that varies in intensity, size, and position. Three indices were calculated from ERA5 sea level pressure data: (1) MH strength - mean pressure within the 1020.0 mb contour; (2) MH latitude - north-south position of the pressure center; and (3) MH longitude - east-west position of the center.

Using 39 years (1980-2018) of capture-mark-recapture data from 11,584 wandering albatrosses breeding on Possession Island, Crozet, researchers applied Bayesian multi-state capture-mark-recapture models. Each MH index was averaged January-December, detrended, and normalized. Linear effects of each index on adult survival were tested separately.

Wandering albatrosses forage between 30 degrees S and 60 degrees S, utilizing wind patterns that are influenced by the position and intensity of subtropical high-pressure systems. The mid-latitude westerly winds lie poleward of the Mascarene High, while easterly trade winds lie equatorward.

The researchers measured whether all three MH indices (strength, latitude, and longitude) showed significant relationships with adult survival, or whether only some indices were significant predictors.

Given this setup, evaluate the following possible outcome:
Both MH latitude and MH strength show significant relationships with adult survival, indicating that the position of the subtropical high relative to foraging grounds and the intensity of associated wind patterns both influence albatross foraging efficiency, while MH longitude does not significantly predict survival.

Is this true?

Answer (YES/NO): YES